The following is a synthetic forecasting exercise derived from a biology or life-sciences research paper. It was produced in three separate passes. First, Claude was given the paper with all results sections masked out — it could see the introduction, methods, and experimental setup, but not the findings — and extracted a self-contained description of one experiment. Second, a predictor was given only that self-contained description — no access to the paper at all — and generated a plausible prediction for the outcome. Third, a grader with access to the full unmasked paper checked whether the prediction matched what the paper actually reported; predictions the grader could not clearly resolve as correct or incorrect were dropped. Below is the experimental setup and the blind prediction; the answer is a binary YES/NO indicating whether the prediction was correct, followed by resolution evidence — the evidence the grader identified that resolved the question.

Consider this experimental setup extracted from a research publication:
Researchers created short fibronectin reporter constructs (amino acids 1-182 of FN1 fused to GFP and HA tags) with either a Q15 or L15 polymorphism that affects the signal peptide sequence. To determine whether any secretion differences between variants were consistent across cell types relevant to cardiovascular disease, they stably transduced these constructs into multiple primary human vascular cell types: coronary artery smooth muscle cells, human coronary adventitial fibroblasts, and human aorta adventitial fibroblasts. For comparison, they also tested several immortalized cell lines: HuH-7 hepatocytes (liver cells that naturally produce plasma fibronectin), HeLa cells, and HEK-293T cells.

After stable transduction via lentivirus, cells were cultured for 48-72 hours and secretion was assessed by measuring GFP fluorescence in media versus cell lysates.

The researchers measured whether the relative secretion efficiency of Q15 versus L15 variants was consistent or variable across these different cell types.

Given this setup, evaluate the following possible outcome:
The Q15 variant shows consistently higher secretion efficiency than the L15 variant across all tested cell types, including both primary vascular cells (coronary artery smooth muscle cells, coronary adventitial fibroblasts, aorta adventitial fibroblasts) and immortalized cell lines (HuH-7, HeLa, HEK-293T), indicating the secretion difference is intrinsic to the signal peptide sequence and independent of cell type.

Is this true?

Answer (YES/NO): NO